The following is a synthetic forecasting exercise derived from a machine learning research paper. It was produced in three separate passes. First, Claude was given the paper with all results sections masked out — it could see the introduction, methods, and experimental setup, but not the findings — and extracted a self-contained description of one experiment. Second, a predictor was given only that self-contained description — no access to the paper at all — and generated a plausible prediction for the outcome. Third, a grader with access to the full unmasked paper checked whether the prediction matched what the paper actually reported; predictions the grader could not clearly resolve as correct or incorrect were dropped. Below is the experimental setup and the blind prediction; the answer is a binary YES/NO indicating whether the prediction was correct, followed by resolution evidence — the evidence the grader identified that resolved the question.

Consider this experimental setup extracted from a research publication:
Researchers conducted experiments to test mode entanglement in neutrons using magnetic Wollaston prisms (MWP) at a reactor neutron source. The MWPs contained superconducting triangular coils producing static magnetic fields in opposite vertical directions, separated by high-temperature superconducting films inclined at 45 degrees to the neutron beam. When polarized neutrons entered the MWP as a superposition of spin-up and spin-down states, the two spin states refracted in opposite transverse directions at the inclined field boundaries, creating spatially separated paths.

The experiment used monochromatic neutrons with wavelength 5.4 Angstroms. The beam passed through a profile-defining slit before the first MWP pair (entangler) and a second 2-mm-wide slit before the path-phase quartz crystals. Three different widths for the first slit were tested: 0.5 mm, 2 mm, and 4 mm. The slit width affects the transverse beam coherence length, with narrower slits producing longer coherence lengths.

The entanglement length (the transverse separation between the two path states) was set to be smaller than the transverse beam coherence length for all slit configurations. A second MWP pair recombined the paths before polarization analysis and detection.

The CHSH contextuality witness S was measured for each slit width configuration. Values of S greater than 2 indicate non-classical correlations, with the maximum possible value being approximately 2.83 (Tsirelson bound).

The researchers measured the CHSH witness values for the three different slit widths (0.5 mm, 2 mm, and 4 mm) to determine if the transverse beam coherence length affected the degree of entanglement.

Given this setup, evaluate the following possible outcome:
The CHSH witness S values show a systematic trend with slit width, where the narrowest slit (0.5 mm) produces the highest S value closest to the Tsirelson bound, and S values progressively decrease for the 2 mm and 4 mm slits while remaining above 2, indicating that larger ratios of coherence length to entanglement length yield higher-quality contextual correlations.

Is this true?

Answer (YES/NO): NO